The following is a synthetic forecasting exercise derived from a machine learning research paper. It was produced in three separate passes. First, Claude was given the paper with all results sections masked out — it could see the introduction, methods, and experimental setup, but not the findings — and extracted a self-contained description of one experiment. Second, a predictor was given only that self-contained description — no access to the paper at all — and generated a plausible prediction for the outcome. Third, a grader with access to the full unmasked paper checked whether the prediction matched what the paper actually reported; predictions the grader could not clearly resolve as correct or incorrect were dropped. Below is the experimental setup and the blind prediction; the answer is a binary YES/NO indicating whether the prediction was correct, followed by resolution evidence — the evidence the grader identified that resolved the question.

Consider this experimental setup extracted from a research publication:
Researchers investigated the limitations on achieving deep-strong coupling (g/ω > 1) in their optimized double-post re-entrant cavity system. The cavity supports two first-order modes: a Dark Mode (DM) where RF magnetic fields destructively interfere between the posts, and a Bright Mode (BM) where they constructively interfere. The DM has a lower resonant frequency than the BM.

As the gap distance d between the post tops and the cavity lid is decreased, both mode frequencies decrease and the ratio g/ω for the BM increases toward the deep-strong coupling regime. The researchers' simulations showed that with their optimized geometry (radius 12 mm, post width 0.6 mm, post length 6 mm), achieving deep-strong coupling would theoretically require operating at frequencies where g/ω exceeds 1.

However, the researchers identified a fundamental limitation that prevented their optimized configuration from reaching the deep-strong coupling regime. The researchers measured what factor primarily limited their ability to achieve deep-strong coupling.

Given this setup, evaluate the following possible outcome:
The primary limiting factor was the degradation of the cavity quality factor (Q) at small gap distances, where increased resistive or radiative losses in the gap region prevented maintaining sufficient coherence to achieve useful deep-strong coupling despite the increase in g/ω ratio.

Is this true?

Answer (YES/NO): NO